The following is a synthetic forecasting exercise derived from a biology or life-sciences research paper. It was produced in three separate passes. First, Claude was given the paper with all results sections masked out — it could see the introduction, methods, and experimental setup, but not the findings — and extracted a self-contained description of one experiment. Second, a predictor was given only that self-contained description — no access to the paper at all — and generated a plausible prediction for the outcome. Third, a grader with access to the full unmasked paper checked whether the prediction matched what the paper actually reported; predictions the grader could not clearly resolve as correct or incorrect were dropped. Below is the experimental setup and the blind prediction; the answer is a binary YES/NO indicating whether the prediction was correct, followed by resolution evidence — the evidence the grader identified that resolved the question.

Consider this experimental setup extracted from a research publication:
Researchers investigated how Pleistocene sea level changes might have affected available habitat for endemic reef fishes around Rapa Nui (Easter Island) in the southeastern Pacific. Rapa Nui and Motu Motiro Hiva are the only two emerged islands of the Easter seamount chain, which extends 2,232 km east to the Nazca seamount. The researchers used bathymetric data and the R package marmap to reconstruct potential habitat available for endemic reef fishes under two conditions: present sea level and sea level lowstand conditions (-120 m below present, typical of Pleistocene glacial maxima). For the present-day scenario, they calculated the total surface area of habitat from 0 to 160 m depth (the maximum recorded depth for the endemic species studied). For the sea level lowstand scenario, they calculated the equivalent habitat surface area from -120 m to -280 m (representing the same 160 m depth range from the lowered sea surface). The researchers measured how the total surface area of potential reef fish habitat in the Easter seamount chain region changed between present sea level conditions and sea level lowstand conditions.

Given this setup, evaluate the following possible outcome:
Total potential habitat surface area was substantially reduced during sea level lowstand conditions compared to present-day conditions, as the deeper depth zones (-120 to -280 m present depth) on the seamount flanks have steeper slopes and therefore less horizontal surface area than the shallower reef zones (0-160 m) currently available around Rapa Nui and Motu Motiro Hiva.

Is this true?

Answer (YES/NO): NO